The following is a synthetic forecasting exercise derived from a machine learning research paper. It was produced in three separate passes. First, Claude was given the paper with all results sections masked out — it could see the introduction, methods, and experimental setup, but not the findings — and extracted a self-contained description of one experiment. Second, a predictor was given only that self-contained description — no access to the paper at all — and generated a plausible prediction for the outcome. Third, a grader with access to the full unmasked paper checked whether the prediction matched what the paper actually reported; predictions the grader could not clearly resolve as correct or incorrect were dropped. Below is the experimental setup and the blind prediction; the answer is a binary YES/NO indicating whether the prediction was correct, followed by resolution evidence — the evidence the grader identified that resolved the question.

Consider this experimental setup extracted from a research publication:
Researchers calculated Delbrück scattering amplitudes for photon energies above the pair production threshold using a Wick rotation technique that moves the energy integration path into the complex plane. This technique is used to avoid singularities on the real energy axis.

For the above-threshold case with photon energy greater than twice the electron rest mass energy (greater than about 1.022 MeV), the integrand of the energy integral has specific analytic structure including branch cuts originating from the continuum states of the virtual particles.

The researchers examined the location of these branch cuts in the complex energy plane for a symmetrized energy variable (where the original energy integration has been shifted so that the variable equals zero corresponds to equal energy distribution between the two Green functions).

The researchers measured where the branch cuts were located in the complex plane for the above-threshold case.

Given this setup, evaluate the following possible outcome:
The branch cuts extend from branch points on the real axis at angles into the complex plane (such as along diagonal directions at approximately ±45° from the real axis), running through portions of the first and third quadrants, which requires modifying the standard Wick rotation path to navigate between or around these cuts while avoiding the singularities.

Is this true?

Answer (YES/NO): NO